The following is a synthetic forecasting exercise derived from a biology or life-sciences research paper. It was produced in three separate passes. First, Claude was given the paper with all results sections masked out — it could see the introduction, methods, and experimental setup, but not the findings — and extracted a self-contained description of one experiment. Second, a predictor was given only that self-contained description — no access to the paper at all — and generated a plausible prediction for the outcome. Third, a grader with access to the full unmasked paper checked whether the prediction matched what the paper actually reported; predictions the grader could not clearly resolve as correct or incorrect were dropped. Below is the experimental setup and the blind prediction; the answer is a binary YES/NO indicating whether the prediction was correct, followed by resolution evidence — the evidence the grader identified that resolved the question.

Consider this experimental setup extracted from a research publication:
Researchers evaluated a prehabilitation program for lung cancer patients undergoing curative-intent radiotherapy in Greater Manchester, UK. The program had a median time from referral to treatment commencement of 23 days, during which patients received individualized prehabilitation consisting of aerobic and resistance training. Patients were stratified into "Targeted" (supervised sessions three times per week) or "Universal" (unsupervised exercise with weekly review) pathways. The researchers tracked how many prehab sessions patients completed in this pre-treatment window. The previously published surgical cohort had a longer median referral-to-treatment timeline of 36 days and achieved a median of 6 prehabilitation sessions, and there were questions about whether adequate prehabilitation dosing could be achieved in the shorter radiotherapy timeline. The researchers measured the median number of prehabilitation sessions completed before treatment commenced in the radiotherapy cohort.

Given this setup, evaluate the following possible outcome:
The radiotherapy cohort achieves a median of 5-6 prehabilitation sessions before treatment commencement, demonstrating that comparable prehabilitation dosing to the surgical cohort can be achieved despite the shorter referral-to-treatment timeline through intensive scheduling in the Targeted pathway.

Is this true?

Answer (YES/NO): NO